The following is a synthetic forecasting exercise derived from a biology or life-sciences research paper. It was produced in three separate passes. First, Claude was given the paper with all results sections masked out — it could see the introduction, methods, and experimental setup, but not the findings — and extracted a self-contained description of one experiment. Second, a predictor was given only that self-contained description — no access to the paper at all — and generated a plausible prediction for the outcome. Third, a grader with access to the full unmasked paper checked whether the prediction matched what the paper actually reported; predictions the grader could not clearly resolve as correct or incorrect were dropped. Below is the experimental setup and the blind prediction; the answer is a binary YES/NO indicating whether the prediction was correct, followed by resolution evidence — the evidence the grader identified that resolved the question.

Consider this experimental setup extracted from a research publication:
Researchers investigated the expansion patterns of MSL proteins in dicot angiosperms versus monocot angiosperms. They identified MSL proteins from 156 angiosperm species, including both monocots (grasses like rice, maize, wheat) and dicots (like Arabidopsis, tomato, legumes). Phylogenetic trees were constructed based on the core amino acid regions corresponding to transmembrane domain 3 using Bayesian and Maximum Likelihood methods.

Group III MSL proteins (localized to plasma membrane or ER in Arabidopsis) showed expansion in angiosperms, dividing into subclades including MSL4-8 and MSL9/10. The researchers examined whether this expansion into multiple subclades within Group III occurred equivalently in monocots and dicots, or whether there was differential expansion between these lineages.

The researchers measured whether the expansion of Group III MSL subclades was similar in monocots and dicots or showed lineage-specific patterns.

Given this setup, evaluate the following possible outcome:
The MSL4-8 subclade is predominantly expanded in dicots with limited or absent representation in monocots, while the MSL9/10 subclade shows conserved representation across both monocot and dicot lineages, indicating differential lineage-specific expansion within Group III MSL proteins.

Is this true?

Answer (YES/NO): NO